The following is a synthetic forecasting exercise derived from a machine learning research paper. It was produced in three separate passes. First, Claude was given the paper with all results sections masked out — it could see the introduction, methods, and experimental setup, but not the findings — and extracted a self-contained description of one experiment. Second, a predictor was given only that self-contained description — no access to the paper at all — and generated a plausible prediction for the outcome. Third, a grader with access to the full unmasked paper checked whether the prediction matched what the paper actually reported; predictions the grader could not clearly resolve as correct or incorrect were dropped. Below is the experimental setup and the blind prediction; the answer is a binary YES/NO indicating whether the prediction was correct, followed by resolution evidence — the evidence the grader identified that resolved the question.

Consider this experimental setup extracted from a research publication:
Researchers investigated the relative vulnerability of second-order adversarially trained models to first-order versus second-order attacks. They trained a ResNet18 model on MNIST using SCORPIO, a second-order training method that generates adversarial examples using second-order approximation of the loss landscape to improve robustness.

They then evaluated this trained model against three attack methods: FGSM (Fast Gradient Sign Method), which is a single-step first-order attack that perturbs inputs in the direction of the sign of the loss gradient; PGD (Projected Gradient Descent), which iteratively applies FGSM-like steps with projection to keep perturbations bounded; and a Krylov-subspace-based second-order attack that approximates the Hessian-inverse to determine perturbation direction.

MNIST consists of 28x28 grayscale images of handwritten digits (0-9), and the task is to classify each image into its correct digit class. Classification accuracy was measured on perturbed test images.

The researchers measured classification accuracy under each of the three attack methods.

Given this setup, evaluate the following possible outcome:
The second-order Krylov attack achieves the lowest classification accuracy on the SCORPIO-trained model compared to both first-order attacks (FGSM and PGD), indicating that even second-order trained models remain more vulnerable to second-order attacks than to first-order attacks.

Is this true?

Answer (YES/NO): YES